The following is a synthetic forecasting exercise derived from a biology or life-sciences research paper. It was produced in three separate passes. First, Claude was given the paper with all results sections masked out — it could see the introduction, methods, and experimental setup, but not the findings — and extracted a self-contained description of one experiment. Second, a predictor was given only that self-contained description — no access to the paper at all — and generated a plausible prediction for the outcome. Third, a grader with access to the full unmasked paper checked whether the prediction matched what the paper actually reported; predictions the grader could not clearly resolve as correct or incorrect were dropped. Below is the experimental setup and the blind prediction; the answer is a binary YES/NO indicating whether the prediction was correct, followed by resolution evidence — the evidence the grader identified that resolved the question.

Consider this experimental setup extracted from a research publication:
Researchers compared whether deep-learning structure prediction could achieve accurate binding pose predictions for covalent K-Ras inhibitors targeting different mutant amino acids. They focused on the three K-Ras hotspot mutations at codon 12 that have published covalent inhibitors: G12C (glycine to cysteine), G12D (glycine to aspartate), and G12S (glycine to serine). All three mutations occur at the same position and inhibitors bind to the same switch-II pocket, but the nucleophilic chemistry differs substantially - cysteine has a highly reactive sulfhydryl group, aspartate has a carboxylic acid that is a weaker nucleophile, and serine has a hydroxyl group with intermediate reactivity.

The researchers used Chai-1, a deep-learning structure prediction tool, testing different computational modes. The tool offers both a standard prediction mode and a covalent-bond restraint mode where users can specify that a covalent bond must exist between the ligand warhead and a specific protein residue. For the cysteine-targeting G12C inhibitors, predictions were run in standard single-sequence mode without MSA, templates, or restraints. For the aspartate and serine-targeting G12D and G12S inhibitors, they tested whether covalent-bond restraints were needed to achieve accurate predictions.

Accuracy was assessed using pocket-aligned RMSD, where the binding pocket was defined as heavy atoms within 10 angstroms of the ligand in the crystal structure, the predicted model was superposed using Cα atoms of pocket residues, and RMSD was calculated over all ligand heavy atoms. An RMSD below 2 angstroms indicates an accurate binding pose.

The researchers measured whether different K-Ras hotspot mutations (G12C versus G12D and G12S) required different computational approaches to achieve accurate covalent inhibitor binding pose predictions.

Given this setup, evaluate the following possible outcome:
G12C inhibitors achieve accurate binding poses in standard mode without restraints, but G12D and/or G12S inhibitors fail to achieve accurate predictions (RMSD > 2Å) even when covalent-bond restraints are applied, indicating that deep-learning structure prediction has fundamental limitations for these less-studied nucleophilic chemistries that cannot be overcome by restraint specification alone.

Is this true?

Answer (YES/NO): NO